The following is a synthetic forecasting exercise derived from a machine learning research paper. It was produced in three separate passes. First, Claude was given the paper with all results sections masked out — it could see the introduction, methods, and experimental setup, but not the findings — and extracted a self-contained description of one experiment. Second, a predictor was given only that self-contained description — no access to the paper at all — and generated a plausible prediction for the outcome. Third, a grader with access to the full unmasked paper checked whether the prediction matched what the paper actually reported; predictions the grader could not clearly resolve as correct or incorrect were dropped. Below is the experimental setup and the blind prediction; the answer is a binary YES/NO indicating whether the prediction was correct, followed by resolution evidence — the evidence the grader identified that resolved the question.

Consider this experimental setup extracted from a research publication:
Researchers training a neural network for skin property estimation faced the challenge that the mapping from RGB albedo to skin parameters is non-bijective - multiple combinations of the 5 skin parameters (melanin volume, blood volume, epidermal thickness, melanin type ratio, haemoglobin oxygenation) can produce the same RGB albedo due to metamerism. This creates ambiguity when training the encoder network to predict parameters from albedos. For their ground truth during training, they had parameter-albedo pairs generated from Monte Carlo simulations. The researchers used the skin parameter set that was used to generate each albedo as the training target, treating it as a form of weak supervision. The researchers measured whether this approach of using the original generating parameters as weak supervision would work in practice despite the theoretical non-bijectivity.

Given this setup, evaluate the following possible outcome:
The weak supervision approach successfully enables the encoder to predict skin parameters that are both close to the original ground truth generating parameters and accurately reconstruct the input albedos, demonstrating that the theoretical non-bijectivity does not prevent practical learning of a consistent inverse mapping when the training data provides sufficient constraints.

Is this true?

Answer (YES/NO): YES